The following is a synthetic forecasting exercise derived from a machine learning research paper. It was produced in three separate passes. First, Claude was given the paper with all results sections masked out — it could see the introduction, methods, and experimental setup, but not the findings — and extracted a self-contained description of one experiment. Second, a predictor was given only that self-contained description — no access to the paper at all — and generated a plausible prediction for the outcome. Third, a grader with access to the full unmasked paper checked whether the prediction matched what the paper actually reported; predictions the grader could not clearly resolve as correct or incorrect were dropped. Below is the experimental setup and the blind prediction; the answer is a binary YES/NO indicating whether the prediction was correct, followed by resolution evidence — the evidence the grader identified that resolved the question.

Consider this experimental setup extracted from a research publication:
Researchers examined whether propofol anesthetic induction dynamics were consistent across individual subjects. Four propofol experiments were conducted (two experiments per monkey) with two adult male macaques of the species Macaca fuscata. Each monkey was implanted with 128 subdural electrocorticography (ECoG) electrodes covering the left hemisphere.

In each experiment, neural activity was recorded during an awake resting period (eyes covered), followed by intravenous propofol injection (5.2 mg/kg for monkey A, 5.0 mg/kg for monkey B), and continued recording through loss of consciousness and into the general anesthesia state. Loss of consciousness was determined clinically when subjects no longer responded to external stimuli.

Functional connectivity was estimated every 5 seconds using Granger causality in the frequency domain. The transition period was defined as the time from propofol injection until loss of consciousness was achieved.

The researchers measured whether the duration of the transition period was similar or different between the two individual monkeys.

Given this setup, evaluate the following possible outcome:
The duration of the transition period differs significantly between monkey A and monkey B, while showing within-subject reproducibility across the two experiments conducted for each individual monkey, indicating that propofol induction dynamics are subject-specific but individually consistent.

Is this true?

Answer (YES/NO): YES